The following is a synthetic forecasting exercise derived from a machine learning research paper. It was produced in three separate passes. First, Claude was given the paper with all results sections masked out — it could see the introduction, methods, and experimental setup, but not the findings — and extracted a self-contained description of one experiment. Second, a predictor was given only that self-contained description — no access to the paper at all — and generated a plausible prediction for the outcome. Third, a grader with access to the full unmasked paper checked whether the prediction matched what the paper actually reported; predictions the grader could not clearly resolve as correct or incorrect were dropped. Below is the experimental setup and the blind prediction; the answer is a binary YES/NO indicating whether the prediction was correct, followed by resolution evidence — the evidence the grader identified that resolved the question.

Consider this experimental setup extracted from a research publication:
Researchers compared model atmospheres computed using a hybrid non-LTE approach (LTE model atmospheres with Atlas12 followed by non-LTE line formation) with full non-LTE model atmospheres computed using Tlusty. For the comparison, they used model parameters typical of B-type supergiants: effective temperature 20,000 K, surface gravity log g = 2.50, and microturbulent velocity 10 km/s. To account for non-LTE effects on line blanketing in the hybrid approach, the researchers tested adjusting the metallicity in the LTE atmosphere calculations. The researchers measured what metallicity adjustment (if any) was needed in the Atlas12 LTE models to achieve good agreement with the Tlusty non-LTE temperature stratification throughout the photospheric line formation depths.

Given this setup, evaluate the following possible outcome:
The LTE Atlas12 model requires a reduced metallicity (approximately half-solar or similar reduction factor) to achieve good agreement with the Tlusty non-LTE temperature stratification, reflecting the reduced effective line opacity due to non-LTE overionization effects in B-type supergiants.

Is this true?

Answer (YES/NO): NO